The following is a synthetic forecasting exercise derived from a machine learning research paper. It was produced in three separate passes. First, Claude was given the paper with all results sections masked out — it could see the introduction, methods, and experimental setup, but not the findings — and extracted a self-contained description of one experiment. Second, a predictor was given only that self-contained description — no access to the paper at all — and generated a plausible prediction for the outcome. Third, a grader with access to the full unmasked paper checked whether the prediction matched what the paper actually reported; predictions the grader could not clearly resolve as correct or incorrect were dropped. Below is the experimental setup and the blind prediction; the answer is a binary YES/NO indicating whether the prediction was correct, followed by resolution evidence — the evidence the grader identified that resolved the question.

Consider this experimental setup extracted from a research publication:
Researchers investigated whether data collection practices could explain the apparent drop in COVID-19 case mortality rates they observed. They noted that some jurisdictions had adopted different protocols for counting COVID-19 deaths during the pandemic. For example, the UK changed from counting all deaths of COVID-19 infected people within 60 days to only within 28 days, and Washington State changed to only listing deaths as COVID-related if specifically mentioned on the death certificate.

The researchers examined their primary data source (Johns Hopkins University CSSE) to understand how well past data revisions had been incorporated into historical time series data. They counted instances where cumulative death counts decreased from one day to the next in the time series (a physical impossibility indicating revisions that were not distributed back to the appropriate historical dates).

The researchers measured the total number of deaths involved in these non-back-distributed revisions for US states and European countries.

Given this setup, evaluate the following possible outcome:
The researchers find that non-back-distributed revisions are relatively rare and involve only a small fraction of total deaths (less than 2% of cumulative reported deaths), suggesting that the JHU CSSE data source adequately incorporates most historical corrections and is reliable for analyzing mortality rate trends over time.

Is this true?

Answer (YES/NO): YES